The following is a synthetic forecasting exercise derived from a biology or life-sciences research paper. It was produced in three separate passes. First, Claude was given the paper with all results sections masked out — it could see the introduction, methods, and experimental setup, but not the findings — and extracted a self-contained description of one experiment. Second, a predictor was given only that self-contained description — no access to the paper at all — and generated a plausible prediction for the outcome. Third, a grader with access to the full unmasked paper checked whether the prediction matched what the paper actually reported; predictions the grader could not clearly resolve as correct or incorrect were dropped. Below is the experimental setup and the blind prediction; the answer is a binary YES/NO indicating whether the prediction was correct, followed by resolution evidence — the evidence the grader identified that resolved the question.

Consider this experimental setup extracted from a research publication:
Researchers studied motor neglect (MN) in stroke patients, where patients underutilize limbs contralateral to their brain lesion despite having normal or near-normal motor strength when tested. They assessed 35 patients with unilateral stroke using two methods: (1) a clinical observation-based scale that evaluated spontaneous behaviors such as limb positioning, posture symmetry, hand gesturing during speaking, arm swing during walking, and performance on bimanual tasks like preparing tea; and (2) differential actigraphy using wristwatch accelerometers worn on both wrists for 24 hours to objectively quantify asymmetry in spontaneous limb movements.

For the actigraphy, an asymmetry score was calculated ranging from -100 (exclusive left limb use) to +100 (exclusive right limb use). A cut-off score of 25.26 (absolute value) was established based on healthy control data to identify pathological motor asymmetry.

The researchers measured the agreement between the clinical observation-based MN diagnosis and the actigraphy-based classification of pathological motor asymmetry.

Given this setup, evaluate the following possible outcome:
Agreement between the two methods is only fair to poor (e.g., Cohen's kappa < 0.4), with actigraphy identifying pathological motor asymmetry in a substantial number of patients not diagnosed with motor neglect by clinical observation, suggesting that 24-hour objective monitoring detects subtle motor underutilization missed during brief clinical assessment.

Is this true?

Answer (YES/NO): NO